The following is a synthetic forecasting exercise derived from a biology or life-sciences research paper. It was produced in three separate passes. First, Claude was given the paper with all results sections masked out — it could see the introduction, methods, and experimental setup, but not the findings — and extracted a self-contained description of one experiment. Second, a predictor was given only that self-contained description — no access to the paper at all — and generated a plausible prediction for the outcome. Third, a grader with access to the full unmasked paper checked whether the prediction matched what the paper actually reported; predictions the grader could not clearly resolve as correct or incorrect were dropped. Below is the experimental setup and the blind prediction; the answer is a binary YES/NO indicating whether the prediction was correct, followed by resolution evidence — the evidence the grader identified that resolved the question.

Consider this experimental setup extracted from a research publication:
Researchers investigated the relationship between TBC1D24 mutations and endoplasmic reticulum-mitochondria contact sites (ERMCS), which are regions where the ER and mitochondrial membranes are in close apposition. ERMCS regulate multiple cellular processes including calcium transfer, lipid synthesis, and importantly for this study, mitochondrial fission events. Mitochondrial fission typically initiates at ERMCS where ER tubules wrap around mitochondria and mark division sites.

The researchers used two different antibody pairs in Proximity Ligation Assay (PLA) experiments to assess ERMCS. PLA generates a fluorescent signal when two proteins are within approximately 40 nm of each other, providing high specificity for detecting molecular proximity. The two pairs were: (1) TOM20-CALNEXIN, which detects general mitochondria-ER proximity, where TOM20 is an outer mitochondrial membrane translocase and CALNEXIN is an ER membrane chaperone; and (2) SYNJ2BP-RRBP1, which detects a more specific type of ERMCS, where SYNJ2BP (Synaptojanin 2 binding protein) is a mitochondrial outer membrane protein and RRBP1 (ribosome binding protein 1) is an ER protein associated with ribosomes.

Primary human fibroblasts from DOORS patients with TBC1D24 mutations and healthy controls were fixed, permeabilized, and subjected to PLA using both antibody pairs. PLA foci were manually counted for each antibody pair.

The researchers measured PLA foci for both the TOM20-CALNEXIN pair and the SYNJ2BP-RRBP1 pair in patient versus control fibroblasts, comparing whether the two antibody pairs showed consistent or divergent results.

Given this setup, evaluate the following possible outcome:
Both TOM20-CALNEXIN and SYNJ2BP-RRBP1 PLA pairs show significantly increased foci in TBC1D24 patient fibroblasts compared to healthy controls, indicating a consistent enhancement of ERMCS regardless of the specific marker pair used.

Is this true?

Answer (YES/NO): NO